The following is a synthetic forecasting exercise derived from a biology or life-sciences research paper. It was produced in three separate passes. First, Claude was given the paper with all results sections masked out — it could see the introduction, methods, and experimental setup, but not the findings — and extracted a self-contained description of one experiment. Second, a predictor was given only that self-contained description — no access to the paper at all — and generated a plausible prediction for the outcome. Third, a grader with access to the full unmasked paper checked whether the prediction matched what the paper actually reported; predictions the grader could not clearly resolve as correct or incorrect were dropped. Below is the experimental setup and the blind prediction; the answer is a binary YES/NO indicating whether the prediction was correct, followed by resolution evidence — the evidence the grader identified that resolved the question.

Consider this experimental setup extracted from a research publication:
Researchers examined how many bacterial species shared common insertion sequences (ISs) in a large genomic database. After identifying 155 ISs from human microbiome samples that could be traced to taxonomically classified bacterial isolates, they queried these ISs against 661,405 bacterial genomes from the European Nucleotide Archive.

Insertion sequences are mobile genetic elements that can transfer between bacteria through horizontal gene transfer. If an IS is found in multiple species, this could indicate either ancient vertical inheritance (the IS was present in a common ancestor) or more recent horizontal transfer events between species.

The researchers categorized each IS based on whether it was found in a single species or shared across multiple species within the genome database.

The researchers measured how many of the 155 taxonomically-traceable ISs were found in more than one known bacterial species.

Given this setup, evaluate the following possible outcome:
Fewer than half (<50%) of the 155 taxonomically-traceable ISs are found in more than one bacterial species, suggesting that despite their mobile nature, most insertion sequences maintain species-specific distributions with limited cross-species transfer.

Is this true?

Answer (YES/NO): YES